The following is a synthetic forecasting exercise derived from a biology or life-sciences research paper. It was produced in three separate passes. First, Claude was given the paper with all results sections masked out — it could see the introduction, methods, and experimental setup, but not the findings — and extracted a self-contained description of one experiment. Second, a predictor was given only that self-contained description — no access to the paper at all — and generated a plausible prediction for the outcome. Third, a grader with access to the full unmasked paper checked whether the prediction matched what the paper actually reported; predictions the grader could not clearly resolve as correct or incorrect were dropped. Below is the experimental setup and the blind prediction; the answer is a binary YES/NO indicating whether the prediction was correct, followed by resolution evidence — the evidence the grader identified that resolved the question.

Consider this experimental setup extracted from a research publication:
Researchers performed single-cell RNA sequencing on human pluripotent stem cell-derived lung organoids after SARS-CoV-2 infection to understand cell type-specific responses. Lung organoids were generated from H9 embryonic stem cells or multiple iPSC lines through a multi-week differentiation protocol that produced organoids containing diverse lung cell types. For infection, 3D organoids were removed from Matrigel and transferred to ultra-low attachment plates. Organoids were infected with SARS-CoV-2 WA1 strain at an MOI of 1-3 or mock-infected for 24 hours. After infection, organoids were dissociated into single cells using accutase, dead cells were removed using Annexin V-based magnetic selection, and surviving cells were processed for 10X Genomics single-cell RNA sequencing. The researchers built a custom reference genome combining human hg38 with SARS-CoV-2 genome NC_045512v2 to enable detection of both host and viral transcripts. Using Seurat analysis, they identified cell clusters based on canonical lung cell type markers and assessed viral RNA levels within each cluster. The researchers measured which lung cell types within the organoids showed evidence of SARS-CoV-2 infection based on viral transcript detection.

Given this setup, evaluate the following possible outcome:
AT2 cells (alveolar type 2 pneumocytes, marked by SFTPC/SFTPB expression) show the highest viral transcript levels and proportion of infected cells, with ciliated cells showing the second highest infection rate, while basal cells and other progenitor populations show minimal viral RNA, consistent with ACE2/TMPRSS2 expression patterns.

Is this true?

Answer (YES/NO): NO